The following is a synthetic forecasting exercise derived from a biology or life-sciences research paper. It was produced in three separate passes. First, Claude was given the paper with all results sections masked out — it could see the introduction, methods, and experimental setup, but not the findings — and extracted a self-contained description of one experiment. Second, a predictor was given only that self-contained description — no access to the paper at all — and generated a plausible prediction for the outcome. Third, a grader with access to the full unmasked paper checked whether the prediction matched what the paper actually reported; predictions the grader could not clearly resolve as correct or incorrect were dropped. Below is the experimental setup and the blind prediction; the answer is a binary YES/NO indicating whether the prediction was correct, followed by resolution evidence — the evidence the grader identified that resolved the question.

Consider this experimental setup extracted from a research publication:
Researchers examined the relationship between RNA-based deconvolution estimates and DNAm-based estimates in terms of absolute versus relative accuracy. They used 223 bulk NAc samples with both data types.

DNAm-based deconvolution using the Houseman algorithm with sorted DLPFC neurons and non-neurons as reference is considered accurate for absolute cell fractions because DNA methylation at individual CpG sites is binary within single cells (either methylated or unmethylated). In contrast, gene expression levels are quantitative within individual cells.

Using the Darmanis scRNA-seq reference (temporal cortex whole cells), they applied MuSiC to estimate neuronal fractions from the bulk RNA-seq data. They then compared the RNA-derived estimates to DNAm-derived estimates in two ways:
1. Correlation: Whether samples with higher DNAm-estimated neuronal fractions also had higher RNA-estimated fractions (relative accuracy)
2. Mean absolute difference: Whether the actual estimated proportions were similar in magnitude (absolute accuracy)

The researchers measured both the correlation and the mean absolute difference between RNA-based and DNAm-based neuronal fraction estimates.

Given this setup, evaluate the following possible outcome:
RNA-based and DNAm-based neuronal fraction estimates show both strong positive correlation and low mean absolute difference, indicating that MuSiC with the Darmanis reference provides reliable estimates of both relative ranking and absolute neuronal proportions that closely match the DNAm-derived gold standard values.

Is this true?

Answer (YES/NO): NO